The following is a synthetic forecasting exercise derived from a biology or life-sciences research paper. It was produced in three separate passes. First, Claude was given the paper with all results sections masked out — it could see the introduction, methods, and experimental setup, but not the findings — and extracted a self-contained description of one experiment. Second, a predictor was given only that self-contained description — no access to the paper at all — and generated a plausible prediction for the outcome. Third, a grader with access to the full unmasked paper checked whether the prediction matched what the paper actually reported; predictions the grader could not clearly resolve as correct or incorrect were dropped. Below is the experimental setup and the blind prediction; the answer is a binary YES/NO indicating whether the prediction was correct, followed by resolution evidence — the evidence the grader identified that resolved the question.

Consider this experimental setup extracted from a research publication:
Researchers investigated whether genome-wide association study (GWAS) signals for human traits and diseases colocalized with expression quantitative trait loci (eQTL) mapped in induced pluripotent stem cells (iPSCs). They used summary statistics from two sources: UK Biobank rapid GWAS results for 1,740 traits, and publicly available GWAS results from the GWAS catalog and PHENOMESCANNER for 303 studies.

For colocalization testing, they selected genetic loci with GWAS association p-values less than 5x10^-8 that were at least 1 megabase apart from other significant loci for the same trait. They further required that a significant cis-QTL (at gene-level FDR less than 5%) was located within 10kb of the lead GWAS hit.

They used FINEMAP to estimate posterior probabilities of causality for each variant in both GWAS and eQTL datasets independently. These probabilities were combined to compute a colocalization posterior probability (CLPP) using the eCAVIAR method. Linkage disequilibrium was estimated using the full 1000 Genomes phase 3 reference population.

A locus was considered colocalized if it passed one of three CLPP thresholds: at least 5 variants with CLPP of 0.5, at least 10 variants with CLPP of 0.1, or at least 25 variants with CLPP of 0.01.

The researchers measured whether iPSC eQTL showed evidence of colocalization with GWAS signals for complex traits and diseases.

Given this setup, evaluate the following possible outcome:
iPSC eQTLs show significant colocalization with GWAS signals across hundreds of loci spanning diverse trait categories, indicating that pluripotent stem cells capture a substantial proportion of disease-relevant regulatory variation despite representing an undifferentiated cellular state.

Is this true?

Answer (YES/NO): YES